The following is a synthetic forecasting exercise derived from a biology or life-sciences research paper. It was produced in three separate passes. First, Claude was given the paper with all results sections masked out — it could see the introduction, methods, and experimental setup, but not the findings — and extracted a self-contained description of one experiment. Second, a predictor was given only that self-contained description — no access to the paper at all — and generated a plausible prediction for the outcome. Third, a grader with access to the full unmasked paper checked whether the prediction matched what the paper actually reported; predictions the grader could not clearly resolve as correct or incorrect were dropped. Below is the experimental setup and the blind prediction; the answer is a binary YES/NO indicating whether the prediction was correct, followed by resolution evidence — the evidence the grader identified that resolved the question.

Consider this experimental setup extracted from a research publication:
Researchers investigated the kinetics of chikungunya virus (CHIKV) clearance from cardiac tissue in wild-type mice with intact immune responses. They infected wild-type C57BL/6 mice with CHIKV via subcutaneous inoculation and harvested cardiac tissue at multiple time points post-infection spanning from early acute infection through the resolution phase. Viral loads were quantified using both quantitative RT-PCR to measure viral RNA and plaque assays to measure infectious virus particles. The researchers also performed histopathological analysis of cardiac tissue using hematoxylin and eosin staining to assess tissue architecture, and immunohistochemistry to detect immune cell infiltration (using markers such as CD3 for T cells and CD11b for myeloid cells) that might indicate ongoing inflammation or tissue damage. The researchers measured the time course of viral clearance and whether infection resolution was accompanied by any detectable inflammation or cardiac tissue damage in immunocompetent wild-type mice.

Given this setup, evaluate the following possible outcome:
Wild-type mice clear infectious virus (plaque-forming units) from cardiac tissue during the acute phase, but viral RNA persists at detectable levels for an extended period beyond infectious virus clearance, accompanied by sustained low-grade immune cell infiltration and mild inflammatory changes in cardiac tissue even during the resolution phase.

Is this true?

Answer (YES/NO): NO